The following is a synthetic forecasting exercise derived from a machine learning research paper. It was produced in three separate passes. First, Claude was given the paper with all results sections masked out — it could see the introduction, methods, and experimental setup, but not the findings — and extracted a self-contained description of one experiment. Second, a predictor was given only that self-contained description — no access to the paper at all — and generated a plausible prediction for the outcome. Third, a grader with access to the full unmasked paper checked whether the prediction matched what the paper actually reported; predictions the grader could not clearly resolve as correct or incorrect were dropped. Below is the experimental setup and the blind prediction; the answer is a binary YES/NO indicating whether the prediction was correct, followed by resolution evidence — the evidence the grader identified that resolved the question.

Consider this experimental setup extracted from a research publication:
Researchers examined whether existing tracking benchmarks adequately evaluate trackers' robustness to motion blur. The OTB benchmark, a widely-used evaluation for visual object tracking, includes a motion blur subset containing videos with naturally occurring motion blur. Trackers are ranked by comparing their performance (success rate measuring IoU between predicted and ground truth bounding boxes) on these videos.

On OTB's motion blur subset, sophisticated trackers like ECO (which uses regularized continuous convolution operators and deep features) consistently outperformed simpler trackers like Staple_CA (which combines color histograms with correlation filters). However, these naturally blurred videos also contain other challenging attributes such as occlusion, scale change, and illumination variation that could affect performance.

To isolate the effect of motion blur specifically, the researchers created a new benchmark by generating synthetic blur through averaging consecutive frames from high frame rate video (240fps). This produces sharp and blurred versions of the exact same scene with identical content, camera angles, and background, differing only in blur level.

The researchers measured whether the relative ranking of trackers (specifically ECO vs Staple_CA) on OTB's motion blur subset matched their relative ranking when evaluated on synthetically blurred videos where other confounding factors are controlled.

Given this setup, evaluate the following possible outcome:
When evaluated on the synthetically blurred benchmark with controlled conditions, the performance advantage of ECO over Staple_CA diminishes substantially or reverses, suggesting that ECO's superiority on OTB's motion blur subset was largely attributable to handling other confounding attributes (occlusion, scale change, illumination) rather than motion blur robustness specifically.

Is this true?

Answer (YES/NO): YES